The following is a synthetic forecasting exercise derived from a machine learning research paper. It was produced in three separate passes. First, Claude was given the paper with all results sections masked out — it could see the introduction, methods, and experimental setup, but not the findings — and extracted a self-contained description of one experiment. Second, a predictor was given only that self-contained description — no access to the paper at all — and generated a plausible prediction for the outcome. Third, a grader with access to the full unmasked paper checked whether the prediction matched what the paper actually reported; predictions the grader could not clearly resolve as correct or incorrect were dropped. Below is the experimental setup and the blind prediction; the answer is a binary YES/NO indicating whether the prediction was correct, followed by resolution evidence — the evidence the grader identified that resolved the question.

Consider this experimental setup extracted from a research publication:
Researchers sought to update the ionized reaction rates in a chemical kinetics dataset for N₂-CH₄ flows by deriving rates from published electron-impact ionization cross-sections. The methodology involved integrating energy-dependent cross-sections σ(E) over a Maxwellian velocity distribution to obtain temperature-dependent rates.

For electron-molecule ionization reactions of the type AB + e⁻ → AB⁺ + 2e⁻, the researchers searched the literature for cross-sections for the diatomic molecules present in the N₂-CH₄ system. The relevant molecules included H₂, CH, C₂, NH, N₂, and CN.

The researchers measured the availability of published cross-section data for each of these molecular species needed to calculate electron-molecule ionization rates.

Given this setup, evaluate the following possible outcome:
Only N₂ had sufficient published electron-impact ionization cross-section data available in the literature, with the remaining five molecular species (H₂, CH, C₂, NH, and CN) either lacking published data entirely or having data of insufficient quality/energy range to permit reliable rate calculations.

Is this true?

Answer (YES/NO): NO